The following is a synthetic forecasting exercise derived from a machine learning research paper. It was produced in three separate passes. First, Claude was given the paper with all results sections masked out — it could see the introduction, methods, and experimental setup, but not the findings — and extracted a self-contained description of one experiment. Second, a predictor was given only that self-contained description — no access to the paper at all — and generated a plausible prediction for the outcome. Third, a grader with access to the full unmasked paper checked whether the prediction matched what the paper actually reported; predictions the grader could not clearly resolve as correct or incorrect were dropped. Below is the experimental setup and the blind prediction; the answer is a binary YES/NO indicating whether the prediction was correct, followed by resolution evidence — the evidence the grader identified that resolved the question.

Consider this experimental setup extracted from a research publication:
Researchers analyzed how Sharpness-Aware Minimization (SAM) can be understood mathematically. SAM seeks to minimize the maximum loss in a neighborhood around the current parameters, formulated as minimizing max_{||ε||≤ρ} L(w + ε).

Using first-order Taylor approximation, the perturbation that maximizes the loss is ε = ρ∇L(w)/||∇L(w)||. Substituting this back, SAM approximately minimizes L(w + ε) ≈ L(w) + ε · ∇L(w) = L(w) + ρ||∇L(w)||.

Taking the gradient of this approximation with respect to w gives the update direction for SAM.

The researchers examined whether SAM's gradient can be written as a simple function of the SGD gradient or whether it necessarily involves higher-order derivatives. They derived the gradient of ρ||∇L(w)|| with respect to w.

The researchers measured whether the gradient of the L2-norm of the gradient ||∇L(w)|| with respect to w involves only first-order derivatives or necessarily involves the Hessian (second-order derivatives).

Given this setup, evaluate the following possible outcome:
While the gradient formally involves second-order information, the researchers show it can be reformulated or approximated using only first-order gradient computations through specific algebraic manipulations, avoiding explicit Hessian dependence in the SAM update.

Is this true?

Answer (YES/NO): NO